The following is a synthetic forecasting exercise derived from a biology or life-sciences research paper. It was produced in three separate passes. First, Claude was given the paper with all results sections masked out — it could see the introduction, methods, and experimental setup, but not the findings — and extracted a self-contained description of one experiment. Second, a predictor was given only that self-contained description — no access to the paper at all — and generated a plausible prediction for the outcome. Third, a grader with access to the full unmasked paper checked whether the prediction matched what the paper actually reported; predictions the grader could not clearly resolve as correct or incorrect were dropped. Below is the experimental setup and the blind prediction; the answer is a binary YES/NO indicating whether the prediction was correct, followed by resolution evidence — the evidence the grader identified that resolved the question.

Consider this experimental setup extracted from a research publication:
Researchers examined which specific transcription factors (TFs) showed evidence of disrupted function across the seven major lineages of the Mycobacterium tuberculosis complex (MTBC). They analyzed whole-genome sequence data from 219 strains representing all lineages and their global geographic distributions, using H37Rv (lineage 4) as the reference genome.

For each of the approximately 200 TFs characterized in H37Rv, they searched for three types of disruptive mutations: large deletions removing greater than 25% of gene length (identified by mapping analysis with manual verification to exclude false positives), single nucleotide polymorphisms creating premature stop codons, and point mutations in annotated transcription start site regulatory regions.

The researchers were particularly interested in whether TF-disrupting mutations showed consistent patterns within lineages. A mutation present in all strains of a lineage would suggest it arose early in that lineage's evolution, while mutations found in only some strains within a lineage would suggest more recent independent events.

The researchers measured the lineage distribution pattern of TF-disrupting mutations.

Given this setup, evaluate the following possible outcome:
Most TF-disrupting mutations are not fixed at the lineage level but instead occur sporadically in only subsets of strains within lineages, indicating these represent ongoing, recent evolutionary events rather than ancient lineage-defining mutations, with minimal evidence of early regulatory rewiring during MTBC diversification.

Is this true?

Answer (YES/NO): NO